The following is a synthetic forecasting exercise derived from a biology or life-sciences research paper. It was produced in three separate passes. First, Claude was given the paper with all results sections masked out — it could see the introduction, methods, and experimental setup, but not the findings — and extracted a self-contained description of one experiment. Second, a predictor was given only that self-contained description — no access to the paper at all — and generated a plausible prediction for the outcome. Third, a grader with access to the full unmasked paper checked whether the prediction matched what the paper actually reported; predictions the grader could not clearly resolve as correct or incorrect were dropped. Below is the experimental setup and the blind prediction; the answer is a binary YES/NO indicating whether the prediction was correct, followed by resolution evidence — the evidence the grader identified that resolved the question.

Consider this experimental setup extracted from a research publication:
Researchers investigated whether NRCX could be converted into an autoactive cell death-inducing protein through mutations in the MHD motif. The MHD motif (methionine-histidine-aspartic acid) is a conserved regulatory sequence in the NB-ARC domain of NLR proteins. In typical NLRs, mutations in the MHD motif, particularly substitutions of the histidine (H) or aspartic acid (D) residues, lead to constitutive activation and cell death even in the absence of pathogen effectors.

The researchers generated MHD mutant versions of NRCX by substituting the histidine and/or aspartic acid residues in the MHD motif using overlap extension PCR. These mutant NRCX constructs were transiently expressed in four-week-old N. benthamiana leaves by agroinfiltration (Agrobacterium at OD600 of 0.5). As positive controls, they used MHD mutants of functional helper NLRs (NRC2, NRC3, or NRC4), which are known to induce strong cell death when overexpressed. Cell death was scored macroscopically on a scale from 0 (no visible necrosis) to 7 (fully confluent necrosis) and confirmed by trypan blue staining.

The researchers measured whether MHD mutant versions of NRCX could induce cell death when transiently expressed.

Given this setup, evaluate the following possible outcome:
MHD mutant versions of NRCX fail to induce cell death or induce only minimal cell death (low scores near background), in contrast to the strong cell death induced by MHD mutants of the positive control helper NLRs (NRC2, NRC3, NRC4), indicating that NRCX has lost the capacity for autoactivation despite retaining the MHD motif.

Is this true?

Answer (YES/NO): YES